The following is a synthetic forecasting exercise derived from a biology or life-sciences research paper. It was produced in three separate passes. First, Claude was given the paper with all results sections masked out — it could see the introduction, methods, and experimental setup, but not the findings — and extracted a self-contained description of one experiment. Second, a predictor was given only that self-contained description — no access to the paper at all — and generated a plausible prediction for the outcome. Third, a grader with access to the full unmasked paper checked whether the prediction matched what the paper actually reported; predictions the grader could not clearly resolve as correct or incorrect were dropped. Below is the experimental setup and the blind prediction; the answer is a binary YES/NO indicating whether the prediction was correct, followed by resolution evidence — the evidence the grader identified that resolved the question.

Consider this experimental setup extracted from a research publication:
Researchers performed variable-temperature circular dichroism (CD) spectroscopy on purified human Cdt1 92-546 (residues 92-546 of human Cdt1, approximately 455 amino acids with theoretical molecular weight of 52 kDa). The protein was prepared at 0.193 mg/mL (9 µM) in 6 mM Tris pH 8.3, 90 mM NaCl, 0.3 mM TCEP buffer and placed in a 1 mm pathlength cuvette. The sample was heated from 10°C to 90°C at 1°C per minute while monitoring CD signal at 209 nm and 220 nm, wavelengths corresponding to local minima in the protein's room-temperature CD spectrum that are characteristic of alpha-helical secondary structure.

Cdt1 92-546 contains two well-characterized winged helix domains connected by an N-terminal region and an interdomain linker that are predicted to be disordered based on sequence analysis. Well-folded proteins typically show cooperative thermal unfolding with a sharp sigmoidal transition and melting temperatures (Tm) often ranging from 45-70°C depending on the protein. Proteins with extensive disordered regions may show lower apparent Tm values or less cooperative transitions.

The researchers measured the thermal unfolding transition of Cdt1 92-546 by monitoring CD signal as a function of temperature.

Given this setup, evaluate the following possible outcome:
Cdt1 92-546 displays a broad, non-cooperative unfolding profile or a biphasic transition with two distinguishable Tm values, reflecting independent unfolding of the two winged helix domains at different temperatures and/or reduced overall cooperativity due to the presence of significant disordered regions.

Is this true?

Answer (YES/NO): NO